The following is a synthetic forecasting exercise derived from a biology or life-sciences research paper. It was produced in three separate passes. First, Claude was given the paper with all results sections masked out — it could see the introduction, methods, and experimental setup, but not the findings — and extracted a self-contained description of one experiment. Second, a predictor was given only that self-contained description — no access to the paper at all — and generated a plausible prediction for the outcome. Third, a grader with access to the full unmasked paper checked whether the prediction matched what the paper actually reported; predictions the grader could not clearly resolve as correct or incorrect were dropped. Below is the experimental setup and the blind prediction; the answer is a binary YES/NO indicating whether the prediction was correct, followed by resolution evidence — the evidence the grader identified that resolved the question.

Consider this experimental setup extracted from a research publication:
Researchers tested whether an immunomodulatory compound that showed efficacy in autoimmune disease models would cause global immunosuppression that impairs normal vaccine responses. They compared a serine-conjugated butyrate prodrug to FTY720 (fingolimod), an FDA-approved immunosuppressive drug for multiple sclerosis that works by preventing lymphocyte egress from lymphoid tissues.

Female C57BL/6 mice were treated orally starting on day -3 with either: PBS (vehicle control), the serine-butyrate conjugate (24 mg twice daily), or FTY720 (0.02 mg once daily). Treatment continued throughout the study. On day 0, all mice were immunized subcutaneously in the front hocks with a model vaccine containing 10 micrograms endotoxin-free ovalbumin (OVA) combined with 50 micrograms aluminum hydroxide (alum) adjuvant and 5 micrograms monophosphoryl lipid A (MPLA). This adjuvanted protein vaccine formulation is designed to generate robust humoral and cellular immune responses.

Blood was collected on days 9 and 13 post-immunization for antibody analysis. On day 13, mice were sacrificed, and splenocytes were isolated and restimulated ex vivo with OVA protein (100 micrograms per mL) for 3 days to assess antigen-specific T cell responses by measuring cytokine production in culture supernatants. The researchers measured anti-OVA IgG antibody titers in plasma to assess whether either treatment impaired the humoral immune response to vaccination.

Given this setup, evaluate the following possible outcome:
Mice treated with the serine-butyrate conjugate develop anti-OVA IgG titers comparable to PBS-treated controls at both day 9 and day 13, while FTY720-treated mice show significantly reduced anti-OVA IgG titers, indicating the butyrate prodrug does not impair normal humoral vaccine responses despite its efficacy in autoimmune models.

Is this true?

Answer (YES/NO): YES